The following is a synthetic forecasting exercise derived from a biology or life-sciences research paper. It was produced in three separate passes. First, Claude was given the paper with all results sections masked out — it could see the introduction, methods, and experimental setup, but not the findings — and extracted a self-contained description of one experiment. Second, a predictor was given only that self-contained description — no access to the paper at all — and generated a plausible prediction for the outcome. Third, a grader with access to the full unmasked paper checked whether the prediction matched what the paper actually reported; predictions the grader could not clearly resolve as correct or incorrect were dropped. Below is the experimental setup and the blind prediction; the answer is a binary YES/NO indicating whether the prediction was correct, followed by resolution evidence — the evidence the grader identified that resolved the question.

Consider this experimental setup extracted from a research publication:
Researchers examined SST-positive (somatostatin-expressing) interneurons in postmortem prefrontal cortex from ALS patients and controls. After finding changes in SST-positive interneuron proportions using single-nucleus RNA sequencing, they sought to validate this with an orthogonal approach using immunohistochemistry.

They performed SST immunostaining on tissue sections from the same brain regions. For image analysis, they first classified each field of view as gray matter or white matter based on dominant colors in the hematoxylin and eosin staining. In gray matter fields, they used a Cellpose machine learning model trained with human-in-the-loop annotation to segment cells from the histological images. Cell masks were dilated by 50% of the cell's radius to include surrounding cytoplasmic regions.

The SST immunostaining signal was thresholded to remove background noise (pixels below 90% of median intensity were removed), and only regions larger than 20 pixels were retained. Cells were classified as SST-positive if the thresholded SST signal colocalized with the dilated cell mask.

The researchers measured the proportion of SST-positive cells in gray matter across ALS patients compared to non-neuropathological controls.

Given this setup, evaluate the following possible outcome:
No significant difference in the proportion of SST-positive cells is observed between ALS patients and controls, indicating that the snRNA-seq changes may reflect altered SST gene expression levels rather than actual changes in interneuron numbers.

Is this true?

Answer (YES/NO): YES